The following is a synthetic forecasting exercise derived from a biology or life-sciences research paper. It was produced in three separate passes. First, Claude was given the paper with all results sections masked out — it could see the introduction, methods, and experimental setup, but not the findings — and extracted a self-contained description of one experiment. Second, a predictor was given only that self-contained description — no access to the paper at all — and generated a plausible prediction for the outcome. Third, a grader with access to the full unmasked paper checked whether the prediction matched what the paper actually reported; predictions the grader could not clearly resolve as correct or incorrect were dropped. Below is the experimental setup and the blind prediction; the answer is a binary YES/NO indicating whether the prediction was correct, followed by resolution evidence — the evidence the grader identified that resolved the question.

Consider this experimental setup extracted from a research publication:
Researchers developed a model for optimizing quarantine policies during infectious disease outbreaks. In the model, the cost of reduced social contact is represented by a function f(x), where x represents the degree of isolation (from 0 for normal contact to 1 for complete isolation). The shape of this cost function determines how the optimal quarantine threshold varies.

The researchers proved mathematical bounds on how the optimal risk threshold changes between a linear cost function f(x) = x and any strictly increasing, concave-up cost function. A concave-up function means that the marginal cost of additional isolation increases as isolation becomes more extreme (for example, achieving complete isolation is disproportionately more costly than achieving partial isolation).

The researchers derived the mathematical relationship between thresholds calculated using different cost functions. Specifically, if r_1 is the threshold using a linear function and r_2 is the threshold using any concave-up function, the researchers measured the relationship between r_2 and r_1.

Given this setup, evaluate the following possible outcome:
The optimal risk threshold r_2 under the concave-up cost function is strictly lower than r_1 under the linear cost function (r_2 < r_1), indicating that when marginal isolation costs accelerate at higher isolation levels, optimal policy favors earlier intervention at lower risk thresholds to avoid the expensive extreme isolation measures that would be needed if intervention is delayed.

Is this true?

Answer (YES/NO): NO